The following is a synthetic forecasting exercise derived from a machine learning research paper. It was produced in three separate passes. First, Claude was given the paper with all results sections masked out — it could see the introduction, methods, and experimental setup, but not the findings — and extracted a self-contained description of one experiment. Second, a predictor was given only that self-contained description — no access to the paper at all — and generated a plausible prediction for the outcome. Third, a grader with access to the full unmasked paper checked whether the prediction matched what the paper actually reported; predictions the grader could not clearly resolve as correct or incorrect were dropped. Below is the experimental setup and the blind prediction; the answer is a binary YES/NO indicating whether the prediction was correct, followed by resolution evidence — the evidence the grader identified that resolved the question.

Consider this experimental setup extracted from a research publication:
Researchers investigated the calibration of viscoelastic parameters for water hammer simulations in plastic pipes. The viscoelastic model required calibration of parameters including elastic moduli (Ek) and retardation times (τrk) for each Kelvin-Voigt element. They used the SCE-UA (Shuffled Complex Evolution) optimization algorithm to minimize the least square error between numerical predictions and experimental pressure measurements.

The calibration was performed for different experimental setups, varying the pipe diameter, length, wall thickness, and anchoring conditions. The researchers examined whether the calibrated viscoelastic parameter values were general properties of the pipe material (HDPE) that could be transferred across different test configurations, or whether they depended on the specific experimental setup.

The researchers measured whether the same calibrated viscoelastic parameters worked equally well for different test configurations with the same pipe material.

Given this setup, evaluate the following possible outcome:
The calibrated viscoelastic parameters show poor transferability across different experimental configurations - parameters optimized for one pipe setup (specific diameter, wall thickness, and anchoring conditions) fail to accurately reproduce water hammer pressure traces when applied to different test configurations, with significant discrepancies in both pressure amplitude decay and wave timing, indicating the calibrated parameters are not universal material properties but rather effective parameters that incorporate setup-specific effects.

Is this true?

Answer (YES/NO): YES